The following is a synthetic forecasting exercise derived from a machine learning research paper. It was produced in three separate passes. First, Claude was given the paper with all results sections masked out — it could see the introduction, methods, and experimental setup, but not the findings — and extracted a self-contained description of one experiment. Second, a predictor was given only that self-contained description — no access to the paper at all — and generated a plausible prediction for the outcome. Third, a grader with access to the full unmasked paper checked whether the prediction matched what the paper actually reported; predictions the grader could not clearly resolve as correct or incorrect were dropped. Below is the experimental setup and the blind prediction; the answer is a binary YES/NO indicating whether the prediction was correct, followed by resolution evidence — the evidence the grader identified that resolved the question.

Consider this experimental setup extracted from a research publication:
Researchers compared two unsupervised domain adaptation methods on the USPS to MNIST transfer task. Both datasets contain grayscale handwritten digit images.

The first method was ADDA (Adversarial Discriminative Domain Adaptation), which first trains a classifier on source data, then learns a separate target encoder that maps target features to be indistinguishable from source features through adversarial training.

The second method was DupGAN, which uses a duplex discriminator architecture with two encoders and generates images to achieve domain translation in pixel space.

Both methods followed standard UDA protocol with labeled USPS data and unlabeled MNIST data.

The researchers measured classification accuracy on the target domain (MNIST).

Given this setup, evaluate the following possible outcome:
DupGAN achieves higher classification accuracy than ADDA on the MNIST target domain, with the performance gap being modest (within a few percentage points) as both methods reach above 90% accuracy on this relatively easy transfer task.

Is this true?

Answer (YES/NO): NO